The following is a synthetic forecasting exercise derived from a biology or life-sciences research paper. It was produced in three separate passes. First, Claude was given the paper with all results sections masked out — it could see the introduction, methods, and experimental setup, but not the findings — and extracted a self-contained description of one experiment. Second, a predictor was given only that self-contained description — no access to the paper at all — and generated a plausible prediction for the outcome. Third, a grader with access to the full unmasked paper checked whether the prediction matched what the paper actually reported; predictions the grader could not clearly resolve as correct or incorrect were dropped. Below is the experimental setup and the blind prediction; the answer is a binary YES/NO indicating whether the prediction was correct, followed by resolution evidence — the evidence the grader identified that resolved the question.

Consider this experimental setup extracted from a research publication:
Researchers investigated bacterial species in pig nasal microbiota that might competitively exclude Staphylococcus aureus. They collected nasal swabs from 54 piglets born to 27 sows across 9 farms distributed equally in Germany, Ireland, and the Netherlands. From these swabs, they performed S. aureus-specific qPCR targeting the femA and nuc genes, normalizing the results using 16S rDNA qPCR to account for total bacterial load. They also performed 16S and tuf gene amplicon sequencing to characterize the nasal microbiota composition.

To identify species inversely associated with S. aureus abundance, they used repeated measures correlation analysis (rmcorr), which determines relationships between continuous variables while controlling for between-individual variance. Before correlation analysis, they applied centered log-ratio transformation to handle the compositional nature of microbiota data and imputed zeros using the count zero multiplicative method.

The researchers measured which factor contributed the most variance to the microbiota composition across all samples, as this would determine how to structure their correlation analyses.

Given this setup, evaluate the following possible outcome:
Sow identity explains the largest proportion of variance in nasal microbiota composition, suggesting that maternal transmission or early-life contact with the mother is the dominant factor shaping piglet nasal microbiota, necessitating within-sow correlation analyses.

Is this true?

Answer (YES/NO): NO